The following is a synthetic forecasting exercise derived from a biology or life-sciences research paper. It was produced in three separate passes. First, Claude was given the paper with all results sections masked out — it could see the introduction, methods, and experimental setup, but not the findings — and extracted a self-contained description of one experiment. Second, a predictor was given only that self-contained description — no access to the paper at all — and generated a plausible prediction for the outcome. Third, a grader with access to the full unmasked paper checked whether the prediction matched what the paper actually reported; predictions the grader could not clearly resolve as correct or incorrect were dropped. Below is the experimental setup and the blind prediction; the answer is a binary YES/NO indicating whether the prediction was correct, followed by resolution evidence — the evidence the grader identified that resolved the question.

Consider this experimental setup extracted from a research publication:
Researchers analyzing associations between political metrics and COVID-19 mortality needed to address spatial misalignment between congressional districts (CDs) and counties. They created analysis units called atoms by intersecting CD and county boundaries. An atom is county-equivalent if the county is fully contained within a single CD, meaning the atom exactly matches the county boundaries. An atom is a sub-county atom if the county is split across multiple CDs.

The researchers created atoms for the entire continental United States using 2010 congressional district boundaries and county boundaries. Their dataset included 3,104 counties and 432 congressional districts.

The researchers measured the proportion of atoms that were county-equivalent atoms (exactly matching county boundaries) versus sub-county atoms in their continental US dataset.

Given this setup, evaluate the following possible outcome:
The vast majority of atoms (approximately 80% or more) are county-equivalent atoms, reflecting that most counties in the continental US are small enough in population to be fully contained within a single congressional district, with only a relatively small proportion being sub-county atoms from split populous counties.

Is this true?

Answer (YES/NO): NO